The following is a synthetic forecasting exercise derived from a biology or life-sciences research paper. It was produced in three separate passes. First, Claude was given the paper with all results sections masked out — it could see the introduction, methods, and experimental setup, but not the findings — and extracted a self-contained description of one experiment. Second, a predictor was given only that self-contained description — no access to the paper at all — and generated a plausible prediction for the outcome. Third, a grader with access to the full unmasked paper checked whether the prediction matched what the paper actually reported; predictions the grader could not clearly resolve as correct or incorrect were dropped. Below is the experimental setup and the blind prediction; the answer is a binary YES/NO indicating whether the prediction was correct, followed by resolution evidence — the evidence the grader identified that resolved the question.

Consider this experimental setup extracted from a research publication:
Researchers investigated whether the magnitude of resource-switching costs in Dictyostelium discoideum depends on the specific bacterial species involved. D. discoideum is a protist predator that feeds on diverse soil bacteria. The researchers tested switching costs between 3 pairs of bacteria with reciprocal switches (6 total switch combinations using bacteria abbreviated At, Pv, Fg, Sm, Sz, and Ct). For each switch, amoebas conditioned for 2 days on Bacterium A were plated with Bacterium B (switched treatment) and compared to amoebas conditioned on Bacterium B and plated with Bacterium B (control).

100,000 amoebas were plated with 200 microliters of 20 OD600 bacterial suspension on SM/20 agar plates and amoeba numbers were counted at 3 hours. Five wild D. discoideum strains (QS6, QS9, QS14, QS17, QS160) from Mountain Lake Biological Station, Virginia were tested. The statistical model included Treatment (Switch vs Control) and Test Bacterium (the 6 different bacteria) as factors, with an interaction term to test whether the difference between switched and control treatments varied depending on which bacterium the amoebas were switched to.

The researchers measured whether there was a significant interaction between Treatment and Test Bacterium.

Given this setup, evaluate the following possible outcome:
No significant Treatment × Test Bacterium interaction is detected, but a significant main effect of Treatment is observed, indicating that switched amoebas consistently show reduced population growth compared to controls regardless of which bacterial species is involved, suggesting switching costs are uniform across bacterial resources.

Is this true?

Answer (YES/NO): YES